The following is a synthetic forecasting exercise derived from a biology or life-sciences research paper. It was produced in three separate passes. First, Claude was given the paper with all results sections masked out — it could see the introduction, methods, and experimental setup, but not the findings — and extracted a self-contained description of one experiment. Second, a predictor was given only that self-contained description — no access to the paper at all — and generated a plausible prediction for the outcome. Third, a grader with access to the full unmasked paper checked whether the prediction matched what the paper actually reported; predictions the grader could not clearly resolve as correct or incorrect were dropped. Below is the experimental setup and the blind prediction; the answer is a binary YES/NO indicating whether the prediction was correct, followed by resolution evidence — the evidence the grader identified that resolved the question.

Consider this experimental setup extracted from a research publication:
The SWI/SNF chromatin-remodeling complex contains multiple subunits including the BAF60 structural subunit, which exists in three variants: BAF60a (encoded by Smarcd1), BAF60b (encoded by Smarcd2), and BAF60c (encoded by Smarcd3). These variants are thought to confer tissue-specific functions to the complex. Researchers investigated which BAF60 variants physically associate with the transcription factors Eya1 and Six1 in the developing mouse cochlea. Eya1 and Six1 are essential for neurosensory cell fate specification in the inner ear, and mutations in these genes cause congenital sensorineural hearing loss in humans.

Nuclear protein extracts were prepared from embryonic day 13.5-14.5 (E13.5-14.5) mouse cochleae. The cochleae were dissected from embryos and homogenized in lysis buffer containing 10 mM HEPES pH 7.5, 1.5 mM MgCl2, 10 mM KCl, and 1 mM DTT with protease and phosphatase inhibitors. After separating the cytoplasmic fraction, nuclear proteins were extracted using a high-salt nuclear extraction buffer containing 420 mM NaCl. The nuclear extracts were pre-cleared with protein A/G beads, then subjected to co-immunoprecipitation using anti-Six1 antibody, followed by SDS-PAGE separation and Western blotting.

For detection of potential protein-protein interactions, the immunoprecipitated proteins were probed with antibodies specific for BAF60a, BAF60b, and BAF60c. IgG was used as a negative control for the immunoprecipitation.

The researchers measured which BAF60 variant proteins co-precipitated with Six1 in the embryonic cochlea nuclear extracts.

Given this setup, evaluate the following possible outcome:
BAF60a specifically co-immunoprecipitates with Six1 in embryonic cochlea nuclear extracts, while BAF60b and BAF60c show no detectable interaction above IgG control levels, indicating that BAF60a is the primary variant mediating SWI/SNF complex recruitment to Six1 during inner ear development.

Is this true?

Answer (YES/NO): NO